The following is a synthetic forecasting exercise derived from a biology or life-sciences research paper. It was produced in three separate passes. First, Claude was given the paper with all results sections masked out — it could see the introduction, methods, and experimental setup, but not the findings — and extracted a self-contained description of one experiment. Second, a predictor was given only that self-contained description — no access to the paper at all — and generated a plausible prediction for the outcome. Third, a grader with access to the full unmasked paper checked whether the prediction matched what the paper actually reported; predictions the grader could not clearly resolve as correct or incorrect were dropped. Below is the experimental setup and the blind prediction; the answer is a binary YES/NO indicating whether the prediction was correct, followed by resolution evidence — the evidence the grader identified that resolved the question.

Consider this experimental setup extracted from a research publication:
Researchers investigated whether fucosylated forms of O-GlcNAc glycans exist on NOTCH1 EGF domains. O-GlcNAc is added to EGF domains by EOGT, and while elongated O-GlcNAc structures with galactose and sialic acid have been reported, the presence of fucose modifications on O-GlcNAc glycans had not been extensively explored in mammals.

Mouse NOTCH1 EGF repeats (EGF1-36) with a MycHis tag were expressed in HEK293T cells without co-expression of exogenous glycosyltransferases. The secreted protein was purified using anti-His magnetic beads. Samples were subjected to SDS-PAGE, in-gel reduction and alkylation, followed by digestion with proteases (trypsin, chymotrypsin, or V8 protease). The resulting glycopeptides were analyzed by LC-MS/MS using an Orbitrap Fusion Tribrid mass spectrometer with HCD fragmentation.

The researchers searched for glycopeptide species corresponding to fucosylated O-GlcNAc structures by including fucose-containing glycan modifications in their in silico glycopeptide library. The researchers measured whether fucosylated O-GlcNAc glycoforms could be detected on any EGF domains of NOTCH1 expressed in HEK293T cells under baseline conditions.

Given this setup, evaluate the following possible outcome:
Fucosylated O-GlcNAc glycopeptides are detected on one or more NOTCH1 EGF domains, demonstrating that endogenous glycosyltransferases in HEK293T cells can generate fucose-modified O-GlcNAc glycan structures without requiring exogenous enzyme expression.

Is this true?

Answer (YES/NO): NO